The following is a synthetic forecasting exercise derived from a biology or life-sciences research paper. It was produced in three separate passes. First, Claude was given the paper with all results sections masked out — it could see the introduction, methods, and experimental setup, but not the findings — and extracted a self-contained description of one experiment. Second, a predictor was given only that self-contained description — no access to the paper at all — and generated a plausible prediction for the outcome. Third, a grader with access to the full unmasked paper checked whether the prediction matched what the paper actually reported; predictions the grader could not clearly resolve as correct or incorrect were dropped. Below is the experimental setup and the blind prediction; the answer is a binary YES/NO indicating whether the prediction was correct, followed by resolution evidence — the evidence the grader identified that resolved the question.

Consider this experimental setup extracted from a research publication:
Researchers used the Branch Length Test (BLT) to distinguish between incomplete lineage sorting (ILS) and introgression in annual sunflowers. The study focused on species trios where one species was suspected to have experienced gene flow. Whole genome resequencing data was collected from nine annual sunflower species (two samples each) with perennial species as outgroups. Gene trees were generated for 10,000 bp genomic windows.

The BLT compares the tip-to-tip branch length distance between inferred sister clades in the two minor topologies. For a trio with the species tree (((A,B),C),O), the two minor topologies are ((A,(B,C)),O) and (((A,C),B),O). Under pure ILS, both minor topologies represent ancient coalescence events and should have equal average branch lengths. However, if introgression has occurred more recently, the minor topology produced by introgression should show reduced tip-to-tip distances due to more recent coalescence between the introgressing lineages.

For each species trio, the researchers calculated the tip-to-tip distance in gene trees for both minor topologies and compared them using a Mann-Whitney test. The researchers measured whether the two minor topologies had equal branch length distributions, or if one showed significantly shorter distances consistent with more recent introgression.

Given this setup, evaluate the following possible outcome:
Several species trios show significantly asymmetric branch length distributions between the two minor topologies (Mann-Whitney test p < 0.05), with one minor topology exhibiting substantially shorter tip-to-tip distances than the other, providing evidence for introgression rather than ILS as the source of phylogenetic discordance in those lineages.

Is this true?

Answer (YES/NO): YES